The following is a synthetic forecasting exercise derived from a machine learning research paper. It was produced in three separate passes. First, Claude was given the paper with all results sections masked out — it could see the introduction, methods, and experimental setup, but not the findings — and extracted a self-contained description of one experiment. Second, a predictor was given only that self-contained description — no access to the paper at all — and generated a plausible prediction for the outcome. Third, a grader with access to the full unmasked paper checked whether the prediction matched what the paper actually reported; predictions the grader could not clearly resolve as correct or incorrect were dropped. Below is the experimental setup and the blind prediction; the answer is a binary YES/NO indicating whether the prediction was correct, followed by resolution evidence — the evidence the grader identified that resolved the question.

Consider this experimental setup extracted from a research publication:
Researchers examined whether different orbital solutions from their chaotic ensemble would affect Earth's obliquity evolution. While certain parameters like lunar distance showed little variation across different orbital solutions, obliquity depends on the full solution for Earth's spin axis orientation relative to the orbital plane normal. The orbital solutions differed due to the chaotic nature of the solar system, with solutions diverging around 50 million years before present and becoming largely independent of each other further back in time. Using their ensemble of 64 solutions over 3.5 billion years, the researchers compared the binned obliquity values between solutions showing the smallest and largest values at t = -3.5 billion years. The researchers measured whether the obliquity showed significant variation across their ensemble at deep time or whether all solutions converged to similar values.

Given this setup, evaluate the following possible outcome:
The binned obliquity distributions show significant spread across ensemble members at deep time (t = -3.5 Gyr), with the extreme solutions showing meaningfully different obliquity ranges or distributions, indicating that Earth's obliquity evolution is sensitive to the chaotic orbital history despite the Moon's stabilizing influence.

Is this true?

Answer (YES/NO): YES